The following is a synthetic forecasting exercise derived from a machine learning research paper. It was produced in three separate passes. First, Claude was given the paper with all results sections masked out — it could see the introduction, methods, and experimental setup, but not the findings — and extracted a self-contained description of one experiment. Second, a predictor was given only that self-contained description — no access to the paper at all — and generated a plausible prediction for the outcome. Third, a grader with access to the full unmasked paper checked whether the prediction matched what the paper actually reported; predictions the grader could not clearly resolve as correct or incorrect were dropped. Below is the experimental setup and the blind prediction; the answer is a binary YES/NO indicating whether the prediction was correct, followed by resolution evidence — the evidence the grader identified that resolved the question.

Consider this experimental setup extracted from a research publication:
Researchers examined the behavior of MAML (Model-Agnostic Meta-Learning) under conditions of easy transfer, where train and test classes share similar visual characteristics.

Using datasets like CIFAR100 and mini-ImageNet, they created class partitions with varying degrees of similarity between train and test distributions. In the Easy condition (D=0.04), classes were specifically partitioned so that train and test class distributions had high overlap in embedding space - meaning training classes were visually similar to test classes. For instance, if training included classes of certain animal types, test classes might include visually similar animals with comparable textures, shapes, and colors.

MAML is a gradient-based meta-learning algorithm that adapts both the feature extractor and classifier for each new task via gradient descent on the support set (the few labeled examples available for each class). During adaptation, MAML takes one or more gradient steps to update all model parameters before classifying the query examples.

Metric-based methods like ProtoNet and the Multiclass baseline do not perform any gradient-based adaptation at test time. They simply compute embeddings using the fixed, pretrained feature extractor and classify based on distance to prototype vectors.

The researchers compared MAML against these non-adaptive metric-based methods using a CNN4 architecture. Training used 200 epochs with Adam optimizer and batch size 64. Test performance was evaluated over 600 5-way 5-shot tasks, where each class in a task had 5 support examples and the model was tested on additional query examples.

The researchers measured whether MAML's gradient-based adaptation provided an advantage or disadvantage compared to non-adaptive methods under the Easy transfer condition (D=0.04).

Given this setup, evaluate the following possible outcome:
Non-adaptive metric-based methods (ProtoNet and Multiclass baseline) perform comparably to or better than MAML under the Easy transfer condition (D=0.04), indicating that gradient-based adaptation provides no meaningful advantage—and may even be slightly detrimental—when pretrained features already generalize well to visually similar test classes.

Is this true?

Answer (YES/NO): YES